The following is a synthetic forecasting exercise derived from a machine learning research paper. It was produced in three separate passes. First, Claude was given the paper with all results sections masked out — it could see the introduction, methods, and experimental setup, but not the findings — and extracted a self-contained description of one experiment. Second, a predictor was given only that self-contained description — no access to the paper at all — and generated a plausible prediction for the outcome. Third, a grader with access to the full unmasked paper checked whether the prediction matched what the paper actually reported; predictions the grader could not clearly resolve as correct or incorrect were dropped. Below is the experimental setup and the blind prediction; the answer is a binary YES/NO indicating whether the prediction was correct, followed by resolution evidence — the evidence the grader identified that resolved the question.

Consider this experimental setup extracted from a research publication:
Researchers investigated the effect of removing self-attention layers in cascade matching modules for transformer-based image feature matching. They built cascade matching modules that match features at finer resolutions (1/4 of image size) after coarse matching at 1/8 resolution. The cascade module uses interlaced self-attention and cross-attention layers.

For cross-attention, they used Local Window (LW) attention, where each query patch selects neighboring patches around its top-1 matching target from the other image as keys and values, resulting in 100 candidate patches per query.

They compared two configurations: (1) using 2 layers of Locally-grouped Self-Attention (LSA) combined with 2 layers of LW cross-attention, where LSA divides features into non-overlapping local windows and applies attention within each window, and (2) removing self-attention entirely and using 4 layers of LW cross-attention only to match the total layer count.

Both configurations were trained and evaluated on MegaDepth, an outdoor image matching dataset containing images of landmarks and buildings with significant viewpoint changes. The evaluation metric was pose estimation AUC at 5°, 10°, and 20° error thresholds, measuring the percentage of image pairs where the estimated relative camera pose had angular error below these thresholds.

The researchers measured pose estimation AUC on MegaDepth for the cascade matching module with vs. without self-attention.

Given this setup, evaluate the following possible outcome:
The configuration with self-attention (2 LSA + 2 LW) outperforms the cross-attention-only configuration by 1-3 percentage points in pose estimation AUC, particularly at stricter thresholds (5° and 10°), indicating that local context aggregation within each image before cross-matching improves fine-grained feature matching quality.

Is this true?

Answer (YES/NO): NO